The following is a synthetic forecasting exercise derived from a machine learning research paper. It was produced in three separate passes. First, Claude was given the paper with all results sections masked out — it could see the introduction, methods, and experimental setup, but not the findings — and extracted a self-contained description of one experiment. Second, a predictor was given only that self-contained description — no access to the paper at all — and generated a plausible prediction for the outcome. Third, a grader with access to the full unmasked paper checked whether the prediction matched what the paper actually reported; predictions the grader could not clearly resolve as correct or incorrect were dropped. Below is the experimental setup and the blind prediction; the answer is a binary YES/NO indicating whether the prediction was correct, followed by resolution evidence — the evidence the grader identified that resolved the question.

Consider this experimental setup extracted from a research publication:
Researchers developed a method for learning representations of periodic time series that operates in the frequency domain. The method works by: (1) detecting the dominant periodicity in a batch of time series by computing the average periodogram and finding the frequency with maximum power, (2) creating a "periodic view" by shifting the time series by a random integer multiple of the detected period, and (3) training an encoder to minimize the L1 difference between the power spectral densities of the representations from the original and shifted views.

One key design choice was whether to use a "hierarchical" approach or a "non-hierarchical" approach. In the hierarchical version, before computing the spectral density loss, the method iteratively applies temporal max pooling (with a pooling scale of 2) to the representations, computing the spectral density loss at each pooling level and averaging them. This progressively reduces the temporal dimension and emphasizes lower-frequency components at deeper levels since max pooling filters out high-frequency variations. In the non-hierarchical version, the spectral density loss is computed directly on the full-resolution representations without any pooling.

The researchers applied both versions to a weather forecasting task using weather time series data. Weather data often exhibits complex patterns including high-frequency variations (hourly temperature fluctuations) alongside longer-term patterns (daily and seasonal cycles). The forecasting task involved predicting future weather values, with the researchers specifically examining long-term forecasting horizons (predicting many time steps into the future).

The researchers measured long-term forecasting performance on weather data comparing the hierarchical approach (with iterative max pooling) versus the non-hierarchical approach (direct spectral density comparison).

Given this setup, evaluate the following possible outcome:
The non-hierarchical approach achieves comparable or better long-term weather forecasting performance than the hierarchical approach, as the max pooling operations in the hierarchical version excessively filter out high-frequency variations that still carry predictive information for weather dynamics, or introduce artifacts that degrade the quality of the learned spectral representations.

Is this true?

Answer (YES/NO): YES